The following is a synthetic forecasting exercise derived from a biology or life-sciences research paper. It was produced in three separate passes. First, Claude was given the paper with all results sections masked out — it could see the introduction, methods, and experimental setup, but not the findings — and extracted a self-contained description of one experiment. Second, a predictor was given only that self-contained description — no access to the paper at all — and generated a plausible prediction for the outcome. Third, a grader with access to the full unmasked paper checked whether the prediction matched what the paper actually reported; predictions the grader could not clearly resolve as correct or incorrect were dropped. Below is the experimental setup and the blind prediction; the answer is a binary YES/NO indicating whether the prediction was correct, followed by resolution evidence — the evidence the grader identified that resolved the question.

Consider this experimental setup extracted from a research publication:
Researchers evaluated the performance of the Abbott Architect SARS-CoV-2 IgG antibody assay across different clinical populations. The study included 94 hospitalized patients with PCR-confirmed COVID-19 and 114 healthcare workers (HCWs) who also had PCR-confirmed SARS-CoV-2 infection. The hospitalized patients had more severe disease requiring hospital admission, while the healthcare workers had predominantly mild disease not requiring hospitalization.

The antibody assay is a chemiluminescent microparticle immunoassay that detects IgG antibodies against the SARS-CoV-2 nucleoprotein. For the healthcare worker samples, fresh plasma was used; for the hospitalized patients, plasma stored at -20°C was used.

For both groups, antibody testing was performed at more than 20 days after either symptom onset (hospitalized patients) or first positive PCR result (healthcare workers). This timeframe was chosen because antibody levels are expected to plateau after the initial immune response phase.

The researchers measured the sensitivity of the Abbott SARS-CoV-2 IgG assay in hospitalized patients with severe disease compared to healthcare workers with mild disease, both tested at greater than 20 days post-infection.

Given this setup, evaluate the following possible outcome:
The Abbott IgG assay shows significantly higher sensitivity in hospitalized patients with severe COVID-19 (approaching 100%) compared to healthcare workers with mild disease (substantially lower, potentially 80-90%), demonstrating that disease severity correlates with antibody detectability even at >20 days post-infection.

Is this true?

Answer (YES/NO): YES